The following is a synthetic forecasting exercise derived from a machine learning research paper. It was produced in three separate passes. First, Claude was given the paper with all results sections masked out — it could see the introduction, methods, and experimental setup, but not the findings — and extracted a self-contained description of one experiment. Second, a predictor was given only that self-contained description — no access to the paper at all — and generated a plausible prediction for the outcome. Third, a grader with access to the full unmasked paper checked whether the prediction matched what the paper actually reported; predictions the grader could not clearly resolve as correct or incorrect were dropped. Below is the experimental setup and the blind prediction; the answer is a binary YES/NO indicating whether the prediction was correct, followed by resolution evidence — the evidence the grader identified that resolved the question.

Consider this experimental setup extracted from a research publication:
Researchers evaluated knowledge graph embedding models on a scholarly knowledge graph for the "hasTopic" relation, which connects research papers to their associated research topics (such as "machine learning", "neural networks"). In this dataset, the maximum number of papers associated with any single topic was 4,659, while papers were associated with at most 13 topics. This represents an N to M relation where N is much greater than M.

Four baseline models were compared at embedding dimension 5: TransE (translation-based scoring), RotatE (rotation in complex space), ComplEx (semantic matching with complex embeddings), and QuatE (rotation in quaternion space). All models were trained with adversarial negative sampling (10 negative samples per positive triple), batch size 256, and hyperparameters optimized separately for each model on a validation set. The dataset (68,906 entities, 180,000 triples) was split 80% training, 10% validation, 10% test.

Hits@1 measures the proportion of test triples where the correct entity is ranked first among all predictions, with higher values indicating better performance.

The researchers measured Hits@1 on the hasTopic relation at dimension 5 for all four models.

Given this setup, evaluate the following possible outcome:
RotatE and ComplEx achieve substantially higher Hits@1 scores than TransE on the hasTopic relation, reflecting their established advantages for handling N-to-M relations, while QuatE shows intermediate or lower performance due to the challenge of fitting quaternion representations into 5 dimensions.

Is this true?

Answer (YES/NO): NO